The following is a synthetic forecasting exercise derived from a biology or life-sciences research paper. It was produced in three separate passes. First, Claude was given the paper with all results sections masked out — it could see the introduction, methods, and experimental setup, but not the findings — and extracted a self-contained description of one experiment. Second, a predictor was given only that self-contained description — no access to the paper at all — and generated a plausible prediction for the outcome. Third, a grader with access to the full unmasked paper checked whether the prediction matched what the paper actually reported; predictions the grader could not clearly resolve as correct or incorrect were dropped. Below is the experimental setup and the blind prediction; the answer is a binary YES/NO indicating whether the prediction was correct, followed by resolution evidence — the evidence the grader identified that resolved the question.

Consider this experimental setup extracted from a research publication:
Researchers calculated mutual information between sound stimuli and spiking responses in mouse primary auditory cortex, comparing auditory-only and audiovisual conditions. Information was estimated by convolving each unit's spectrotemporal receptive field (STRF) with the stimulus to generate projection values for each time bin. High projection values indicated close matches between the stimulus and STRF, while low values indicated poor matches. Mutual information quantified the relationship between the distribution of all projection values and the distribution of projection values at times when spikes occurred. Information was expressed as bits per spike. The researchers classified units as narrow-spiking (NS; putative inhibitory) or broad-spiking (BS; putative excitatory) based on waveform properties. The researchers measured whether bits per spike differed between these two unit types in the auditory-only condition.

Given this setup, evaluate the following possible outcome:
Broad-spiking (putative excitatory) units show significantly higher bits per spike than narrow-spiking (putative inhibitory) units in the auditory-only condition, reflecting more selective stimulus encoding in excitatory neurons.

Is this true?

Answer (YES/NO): YES